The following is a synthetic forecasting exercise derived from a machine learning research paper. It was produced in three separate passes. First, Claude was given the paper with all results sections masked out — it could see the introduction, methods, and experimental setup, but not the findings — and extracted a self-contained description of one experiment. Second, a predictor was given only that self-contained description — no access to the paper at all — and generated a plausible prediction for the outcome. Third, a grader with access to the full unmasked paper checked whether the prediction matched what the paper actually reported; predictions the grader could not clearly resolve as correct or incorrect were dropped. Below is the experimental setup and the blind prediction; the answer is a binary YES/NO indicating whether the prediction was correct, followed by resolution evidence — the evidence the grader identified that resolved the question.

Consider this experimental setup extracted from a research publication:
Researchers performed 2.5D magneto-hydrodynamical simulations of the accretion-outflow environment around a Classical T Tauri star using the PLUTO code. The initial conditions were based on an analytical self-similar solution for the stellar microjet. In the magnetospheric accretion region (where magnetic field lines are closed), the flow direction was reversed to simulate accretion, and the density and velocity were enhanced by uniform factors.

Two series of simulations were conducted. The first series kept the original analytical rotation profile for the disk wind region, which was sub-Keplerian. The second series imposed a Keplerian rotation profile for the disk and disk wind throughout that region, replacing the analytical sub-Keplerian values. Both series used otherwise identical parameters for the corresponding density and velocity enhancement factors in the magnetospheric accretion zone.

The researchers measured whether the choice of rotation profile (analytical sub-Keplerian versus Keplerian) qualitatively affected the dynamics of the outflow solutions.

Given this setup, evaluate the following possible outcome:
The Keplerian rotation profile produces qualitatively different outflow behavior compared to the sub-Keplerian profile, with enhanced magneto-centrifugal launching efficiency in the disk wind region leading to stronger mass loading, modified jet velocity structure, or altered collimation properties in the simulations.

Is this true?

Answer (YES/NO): NO